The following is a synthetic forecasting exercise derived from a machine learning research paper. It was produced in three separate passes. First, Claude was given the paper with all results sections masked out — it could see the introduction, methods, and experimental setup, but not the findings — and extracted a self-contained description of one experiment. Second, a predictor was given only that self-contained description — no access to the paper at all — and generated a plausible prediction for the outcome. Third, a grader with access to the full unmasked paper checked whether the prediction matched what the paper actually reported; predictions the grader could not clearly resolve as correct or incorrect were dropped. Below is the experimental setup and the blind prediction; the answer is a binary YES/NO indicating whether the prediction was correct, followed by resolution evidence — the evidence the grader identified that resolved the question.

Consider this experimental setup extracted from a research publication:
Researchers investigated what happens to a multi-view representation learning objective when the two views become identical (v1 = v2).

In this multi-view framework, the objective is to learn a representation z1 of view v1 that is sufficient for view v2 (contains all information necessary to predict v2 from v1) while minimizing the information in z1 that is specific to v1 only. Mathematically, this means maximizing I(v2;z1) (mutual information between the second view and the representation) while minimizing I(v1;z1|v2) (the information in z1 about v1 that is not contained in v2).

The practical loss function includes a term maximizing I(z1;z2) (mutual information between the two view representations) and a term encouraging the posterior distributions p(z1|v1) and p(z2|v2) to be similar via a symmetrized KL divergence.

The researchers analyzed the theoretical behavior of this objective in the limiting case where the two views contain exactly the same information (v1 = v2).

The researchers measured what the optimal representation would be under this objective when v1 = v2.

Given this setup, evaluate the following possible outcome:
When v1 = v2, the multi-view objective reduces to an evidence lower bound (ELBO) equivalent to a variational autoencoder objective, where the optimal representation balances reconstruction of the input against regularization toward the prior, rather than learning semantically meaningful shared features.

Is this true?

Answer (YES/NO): NO